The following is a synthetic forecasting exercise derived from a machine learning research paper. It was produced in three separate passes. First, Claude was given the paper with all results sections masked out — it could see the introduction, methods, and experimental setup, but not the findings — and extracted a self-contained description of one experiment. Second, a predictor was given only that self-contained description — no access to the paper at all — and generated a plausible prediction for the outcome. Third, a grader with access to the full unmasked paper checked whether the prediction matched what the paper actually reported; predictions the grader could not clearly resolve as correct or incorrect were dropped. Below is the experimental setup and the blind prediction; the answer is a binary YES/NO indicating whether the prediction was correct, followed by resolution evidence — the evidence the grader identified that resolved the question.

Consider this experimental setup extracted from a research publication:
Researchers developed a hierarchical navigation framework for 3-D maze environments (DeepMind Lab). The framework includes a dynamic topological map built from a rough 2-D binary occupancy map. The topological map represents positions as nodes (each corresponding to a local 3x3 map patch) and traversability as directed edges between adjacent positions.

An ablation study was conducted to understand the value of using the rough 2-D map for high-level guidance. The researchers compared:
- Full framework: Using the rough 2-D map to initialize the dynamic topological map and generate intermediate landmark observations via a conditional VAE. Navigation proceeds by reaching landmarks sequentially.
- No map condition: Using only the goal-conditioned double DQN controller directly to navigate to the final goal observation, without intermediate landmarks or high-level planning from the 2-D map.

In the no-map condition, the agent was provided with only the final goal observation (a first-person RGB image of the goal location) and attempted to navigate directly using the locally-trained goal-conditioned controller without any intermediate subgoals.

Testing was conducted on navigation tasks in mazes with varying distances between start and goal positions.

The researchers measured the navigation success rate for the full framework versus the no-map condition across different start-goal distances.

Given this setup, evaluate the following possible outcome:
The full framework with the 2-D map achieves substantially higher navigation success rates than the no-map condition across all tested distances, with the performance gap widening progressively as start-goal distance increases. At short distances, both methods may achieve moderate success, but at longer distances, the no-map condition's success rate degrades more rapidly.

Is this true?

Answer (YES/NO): YES